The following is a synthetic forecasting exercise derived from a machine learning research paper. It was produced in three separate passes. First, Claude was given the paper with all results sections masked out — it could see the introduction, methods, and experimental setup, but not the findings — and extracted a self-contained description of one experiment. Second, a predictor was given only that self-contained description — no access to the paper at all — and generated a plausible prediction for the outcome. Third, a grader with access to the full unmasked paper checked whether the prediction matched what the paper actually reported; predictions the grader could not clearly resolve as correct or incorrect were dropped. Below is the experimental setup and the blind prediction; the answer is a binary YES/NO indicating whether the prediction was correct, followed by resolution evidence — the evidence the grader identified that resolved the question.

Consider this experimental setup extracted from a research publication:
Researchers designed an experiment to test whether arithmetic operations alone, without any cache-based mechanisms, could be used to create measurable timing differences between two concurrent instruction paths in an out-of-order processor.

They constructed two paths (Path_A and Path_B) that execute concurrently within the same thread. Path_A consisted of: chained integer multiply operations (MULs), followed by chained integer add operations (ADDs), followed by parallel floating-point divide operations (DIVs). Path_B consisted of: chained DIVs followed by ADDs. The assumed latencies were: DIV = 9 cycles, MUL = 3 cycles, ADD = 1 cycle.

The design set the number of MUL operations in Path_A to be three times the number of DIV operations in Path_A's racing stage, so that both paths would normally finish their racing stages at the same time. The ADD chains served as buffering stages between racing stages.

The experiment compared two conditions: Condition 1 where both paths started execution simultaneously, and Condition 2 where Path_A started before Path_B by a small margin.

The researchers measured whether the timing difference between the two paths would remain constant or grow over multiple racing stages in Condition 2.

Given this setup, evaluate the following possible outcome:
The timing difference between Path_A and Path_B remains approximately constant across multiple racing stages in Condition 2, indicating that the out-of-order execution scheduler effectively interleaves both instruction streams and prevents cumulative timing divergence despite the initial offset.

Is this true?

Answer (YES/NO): NO